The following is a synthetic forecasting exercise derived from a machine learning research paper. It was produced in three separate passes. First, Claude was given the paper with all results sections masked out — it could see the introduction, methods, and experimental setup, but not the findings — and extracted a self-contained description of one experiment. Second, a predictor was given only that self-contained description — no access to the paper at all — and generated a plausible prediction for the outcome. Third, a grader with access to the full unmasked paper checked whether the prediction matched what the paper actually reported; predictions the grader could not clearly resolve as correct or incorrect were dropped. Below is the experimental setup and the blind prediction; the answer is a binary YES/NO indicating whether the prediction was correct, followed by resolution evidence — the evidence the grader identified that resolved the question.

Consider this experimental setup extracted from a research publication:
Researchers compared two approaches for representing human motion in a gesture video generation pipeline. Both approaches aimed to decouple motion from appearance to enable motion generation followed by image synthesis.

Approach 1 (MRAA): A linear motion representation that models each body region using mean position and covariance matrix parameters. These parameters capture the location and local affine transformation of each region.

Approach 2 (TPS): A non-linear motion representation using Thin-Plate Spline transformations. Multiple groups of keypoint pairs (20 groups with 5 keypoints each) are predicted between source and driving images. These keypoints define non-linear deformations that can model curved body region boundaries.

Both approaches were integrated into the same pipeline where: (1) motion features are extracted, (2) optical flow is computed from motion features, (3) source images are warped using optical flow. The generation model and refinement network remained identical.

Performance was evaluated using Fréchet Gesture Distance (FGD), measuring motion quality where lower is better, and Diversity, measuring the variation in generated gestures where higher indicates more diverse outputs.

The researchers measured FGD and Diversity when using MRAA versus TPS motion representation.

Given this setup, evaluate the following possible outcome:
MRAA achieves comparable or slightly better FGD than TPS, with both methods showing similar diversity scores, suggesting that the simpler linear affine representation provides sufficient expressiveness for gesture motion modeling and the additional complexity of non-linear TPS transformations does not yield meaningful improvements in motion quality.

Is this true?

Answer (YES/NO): NO